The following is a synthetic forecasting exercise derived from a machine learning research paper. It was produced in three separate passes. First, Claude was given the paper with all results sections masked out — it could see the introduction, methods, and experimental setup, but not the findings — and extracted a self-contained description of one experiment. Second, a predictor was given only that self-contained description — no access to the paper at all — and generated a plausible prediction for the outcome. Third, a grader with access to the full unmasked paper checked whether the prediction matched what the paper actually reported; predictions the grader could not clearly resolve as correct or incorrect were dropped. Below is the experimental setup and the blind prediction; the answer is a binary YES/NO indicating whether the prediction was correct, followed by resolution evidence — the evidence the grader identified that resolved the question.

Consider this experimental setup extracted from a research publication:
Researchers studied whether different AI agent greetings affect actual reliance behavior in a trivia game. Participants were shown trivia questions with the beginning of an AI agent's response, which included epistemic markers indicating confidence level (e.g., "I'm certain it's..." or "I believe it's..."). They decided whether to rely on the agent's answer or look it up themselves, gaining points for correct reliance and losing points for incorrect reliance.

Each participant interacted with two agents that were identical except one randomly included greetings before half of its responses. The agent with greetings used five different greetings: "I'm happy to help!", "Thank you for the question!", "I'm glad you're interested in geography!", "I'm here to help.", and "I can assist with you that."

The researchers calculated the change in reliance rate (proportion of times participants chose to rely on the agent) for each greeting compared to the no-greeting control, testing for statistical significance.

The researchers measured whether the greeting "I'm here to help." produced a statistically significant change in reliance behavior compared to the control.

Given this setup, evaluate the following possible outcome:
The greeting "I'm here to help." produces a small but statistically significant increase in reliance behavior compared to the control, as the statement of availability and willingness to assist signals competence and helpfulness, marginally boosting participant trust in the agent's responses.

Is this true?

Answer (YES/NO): NO